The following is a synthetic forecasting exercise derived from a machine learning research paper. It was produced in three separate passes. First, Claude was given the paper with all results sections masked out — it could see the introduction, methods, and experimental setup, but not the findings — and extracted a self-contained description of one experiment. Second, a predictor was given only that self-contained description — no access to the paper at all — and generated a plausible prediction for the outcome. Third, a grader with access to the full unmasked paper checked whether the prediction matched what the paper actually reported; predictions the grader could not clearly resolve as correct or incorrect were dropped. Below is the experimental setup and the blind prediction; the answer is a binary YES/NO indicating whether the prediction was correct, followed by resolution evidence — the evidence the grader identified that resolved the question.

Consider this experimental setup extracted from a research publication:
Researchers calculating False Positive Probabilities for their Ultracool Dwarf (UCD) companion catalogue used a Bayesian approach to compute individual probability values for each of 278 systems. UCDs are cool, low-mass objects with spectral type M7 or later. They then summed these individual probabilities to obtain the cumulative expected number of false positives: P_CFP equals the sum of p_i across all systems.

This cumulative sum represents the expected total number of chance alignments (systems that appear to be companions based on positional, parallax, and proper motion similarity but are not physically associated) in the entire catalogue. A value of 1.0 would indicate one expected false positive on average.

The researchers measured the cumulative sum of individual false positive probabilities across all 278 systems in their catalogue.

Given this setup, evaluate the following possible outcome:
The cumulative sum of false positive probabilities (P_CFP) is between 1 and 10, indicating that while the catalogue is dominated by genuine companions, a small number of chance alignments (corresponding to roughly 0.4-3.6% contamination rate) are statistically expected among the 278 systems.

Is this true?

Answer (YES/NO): YES